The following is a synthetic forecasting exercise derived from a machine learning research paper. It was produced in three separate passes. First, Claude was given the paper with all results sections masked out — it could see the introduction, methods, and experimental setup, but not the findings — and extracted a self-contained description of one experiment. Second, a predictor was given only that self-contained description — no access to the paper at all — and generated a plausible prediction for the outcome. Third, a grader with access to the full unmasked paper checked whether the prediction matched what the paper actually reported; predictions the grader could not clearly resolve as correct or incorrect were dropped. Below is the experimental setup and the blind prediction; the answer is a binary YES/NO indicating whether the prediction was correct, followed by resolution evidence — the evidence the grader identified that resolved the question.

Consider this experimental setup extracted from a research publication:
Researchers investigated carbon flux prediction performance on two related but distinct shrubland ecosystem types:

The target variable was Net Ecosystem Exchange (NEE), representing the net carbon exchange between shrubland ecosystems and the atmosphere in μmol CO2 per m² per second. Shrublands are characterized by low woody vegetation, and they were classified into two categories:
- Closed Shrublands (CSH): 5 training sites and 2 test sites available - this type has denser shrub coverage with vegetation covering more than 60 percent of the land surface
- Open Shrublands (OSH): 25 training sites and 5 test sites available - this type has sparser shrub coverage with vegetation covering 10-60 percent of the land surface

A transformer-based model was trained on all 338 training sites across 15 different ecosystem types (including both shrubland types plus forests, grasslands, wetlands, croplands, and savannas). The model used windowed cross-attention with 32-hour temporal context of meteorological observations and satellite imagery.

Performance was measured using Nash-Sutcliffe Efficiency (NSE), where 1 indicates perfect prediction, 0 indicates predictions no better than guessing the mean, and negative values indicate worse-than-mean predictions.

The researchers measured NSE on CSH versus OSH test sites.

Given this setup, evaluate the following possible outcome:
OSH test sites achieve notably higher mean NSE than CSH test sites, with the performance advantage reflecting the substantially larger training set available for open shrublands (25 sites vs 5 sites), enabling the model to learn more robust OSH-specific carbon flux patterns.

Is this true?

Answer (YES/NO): NO